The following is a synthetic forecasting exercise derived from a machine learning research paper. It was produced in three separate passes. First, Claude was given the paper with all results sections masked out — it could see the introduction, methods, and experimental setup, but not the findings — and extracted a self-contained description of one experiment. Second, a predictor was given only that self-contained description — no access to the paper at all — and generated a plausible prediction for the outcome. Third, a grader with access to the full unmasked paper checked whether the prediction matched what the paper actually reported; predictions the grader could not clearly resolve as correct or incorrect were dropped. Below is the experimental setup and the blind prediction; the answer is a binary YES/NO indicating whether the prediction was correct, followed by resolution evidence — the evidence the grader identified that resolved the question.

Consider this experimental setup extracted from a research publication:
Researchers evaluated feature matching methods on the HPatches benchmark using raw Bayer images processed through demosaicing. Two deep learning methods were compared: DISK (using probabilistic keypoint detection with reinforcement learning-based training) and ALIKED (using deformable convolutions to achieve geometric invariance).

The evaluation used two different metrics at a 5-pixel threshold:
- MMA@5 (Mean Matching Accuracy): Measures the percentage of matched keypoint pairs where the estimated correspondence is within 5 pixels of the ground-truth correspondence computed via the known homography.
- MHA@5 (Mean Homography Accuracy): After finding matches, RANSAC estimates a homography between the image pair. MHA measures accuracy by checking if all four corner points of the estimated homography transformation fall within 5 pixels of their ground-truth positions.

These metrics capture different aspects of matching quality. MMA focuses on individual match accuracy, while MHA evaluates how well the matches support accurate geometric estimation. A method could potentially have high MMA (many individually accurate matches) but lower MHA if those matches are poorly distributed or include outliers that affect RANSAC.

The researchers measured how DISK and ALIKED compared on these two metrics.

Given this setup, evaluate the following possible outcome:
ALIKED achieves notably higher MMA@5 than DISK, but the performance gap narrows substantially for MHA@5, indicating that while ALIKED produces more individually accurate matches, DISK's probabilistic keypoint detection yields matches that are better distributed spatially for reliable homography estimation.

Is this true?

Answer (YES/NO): NO